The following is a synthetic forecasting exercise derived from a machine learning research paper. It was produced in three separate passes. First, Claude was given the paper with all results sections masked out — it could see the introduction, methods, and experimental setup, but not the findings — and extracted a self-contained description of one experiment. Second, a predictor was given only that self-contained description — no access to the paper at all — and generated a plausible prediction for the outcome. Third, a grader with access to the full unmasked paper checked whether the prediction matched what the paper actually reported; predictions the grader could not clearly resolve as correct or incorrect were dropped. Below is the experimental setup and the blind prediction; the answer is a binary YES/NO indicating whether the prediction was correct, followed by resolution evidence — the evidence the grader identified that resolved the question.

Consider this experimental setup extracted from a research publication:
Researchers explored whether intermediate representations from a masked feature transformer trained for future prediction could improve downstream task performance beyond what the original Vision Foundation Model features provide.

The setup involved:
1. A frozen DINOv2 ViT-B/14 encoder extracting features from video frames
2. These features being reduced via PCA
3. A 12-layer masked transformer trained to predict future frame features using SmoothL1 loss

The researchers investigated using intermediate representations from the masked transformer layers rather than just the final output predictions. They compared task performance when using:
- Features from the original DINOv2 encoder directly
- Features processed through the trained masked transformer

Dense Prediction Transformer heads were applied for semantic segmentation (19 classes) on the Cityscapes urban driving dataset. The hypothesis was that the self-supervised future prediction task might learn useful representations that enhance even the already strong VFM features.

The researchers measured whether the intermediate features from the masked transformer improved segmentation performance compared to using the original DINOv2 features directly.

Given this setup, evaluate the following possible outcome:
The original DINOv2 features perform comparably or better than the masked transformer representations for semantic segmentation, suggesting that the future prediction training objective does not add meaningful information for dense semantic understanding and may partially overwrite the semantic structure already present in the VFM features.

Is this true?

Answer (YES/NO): NO